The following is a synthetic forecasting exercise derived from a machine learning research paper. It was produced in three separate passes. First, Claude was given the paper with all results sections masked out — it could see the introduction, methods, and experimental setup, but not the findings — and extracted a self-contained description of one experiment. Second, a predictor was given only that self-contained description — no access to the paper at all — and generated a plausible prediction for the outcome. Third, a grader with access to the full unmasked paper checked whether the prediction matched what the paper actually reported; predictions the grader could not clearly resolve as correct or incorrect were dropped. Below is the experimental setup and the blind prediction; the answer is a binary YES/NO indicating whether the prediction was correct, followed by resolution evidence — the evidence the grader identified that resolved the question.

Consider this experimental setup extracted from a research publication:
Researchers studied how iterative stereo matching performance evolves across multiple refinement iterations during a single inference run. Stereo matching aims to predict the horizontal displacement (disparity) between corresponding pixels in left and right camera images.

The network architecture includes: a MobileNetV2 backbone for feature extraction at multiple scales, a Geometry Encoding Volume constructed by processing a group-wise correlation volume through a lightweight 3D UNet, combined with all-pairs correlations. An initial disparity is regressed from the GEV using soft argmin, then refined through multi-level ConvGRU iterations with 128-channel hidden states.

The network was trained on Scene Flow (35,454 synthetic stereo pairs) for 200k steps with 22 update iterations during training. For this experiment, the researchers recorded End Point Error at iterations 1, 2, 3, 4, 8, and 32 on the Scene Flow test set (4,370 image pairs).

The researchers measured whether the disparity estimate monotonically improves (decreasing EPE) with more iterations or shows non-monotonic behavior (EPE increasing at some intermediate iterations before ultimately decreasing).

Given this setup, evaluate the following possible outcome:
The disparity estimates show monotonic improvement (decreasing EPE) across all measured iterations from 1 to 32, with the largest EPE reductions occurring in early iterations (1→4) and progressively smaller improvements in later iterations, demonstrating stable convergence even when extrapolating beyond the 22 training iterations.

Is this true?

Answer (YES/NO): YES